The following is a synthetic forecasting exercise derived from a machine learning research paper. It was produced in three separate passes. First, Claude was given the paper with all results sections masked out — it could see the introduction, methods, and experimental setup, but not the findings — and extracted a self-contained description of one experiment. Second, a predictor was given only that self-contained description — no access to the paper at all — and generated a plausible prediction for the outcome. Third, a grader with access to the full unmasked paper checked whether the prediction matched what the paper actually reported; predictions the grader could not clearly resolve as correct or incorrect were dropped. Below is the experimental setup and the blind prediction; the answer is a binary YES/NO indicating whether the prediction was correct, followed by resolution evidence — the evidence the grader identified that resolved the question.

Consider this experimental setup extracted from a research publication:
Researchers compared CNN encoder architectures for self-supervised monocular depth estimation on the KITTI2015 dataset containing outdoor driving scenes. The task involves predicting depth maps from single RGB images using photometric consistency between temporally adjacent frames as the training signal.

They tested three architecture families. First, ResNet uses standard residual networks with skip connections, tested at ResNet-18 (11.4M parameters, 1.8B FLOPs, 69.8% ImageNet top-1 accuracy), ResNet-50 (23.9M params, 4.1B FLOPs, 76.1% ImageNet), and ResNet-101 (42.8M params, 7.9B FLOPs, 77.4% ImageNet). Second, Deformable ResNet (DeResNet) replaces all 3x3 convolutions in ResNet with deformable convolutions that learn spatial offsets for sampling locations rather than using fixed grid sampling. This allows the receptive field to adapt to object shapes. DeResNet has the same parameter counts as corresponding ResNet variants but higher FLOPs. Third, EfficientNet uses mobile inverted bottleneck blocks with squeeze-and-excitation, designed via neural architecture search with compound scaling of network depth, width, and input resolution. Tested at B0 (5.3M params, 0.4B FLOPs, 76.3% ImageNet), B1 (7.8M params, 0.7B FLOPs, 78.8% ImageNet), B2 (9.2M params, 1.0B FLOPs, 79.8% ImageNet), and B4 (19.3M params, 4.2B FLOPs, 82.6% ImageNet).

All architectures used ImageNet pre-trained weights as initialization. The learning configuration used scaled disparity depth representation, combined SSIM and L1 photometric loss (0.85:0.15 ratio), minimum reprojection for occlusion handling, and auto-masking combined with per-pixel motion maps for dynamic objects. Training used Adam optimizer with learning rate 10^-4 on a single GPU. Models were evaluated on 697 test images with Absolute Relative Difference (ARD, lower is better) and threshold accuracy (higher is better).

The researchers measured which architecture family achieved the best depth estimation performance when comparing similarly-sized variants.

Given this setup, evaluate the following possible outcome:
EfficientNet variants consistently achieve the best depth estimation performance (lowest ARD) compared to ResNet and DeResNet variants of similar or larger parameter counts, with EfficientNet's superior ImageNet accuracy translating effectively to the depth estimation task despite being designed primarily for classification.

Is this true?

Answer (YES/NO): NO